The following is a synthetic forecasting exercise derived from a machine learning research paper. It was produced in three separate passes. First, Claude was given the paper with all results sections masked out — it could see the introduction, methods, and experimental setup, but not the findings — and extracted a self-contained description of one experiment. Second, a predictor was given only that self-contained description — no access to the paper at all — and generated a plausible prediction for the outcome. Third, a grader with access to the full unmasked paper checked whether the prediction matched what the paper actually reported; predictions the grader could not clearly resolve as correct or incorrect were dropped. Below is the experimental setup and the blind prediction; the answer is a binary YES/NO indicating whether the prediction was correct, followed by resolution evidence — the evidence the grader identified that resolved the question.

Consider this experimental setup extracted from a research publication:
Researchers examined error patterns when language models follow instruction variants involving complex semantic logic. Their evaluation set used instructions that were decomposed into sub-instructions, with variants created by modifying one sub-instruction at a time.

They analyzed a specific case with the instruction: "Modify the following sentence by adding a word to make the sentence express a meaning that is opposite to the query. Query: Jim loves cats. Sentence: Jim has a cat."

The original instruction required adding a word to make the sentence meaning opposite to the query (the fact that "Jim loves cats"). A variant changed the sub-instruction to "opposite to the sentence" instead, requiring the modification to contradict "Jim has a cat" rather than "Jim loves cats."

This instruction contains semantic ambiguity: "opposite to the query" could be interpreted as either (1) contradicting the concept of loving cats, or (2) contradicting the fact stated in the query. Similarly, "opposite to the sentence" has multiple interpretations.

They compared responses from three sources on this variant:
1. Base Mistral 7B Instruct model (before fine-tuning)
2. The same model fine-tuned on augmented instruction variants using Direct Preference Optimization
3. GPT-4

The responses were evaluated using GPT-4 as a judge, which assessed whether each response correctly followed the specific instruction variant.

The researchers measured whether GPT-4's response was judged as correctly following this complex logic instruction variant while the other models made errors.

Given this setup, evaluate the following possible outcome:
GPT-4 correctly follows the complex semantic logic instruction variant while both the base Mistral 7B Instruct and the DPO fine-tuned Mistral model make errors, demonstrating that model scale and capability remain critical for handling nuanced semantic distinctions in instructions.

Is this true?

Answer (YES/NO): YES